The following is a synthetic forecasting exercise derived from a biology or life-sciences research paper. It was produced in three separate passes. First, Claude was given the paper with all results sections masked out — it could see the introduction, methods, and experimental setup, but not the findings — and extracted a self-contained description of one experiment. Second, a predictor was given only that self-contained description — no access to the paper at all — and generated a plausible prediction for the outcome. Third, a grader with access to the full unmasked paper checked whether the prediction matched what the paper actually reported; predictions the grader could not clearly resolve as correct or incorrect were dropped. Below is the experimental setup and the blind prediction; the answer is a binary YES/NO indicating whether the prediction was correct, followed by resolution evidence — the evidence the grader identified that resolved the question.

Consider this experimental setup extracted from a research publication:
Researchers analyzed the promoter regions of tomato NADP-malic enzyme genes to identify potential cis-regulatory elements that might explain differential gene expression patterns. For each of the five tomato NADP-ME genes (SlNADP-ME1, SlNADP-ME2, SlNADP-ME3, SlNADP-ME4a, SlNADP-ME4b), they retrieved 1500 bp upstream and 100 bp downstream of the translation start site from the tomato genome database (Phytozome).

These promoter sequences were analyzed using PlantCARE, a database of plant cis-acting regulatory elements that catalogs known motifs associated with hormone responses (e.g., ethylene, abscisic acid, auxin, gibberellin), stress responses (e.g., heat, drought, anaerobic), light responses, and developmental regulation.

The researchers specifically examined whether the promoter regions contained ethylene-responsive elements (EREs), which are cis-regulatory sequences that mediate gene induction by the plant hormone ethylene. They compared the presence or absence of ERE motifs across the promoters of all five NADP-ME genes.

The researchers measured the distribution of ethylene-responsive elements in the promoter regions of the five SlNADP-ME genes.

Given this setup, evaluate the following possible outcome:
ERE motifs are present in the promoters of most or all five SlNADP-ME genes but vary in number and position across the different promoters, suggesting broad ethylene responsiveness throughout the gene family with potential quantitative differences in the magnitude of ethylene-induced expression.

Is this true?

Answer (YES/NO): NO